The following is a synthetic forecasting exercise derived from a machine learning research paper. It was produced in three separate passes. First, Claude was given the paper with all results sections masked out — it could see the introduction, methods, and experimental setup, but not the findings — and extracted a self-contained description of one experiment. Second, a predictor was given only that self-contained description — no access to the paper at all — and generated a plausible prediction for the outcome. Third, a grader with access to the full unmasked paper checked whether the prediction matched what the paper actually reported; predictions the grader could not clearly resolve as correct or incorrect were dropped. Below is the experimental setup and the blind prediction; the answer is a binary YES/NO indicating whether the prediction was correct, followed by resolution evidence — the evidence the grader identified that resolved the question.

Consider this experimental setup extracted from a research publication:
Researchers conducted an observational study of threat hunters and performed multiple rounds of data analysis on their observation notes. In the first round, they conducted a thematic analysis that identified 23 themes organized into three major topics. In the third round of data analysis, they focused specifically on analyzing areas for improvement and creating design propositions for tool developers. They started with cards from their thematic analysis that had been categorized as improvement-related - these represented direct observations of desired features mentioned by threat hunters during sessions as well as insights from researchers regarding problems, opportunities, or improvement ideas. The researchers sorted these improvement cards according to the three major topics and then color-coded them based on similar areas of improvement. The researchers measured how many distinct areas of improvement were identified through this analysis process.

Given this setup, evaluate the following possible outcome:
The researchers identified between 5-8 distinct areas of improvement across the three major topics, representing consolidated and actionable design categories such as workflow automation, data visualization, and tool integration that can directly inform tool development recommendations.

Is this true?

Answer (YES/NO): YES